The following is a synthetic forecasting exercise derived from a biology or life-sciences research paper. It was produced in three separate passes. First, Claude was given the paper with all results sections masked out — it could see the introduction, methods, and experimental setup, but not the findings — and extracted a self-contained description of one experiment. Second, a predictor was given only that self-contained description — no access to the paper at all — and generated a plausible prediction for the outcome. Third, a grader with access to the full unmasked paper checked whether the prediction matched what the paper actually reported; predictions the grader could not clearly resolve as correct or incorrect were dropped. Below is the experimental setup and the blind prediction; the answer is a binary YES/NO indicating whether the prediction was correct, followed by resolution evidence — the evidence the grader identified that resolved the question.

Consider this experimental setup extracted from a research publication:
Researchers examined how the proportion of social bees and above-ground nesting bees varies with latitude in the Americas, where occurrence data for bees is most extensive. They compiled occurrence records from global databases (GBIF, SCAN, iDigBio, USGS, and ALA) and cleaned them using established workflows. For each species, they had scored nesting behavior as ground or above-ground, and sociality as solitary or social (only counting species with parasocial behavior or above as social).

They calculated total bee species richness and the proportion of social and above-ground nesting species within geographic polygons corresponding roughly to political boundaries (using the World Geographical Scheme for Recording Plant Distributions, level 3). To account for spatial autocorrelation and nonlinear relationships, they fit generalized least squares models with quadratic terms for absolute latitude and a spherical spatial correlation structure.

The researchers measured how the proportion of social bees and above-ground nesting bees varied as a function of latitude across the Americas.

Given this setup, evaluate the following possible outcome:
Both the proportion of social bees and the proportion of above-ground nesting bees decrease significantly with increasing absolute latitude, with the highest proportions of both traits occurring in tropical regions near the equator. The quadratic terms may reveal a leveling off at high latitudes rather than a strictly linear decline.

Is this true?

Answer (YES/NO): NO